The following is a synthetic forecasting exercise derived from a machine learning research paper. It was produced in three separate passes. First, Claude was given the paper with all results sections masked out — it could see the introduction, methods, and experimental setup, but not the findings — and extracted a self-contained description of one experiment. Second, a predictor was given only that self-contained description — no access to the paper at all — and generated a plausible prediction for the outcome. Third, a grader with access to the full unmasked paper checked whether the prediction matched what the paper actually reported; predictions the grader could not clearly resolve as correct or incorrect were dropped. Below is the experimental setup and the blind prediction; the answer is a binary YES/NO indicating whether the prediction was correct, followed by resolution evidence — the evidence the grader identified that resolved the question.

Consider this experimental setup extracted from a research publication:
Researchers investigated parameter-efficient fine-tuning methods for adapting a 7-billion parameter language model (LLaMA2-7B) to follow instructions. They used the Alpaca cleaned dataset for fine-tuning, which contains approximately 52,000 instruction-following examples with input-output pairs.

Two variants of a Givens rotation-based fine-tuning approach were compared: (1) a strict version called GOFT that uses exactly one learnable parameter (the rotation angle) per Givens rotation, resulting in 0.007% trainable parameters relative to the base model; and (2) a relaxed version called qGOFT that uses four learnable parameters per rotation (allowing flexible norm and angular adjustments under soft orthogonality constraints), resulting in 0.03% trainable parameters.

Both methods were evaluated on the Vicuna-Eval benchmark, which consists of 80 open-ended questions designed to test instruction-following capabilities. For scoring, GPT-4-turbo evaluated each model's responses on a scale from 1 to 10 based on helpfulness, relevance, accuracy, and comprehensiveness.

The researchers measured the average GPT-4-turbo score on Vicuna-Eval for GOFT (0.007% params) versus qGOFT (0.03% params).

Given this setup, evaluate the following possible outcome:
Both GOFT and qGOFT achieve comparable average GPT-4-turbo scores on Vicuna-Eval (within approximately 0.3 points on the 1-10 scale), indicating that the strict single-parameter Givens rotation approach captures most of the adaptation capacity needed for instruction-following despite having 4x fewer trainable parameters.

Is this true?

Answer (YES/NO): NO